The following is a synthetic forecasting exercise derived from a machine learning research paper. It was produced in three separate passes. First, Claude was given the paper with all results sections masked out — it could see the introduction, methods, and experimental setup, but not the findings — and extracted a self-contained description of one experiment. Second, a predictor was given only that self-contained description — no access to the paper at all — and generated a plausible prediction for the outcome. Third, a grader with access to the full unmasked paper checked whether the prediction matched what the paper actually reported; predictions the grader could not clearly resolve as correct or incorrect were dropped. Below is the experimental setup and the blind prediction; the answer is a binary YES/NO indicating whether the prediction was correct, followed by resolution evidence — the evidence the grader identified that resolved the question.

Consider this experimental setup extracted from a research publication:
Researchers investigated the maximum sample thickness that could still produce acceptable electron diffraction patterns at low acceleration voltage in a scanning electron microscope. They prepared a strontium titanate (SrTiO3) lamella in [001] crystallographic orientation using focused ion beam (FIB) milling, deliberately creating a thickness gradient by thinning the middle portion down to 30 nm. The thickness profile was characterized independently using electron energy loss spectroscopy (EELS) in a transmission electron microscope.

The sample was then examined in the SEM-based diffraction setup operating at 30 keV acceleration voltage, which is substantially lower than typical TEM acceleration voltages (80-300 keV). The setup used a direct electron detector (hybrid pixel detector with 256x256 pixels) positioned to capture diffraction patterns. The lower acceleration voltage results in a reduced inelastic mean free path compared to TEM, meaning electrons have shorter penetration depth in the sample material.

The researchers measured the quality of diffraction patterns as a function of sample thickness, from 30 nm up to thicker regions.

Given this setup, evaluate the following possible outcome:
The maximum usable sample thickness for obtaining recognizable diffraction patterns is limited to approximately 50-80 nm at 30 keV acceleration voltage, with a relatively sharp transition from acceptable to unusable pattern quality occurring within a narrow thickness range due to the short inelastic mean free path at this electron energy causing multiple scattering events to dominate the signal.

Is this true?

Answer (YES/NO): NO